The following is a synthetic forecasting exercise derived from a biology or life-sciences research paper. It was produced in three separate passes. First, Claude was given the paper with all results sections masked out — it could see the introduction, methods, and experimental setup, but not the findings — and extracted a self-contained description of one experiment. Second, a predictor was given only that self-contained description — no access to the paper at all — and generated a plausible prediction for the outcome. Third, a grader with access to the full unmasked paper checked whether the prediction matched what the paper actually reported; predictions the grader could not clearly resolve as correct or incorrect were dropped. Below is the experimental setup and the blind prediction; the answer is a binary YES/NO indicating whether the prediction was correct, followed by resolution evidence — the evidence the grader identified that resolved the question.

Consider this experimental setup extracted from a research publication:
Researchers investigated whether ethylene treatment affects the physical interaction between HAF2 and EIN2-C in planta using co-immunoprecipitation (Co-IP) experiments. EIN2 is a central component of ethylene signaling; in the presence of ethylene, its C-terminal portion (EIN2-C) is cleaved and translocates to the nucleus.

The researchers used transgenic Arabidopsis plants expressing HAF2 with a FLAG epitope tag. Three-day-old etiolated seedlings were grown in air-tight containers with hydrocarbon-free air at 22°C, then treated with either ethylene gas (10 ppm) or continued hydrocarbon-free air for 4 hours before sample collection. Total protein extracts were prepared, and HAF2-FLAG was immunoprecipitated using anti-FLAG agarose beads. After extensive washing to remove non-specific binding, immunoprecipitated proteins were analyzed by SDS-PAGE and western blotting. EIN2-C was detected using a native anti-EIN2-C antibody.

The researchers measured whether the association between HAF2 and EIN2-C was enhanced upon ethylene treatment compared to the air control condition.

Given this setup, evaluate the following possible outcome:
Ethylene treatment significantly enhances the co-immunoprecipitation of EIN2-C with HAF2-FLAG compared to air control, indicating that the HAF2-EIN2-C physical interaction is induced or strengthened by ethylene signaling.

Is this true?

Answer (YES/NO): YES